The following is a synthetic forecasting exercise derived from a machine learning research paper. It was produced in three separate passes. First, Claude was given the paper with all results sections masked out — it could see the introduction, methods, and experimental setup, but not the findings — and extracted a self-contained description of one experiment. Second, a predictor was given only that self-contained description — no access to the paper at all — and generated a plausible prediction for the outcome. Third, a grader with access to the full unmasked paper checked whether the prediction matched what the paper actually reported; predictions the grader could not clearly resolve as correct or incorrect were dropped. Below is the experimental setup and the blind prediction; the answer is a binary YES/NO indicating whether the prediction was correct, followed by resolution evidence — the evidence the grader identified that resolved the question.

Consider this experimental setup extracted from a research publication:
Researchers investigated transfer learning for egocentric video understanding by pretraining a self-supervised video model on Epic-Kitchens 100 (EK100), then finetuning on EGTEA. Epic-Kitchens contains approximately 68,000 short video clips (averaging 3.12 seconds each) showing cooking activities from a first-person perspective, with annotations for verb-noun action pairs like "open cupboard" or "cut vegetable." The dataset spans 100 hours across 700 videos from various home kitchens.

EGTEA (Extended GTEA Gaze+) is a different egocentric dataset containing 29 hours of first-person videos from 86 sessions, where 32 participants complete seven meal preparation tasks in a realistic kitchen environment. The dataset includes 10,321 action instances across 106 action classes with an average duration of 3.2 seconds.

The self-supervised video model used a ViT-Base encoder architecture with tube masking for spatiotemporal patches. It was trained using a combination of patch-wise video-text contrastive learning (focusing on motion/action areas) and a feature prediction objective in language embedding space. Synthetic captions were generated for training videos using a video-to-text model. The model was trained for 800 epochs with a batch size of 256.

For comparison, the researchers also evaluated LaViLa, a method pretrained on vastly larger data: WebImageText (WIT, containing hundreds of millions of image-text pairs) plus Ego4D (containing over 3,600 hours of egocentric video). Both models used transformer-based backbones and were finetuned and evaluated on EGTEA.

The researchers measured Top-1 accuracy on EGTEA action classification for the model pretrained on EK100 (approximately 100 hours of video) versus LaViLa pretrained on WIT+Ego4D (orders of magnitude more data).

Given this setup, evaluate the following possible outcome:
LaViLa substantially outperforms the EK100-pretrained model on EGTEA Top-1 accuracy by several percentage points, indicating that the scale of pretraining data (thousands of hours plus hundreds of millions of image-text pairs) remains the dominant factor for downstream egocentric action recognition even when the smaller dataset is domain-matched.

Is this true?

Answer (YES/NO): NO